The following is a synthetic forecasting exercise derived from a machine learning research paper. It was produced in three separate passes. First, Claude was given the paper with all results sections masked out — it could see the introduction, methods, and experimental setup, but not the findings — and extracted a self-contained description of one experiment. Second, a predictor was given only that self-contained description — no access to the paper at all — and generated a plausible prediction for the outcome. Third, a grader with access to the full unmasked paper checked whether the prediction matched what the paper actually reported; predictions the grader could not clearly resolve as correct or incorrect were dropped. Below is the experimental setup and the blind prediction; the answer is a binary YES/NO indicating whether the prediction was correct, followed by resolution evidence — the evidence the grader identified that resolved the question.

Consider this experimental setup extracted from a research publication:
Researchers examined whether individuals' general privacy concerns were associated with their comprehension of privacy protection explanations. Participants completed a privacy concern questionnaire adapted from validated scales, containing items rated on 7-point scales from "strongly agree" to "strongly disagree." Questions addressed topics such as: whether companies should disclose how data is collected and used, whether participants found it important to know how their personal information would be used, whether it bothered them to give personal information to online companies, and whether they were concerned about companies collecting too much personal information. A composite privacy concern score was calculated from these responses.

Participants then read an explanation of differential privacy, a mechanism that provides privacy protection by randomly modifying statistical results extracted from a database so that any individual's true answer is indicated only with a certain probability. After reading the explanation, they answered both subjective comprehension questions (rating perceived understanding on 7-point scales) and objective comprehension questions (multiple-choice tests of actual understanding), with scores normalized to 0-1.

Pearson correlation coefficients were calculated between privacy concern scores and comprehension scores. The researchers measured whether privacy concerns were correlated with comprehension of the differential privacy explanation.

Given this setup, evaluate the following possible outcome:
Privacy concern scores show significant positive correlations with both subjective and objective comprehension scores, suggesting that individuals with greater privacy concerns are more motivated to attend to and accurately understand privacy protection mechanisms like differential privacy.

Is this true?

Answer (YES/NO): NO